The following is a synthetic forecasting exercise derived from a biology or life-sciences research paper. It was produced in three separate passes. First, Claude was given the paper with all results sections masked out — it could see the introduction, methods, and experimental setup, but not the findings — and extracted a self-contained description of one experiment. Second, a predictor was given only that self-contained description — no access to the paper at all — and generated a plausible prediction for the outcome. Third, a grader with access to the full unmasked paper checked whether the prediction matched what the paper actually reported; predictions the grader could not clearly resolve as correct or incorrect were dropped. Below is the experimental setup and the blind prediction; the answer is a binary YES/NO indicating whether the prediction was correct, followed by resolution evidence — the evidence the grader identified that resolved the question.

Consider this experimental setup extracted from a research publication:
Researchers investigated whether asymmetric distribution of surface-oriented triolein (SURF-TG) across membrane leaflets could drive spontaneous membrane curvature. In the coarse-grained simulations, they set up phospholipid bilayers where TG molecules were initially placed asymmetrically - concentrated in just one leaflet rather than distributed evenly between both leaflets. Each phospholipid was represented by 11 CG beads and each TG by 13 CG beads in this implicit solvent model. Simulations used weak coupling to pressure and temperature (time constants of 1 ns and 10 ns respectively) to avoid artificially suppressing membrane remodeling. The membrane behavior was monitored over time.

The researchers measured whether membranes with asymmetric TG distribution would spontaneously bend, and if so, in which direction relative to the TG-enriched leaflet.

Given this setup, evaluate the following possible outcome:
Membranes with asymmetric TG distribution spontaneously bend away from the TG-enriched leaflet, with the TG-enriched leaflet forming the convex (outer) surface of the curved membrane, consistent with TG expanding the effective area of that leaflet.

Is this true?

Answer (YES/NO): YES